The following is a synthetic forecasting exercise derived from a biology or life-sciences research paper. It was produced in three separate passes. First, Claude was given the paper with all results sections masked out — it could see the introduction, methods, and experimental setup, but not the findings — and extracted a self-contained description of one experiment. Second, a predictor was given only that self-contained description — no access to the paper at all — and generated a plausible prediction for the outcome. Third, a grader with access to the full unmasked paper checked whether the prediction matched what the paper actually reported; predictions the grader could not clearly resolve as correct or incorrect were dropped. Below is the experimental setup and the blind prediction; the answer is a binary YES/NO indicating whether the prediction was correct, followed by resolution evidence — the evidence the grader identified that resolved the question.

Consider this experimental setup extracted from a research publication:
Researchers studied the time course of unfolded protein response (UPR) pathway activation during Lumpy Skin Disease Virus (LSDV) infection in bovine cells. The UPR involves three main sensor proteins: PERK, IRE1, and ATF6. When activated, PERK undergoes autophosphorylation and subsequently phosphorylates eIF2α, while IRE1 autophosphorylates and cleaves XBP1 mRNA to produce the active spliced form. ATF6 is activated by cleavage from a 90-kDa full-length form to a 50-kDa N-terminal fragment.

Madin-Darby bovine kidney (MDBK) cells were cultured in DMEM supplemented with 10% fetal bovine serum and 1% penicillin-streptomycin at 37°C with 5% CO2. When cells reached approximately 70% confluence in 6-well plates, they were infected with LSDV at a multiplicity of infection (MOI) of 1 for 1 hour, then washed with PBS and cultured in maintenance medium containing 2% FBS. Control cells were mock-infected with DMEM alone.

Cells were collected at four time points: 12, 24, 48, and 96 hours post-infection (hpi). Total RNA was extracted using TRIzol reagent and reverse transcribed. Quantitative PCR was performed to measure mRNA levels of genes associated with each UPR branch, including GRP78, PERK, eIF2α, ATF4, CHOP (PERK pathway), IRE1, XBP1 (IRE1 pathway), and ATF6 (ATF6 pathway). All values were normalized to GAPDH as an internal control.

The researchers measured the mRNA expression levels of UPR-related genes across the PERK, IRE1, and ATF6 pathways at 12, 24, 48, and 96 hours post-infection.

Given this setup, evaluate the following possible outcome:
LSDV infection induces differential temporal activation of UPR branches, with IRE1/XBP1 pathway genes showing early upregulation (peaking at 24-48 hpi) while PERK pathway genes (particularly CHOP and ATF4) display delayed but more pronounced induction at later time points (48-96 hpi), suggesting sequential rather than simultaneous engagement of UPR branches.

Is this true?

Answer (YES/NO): NO